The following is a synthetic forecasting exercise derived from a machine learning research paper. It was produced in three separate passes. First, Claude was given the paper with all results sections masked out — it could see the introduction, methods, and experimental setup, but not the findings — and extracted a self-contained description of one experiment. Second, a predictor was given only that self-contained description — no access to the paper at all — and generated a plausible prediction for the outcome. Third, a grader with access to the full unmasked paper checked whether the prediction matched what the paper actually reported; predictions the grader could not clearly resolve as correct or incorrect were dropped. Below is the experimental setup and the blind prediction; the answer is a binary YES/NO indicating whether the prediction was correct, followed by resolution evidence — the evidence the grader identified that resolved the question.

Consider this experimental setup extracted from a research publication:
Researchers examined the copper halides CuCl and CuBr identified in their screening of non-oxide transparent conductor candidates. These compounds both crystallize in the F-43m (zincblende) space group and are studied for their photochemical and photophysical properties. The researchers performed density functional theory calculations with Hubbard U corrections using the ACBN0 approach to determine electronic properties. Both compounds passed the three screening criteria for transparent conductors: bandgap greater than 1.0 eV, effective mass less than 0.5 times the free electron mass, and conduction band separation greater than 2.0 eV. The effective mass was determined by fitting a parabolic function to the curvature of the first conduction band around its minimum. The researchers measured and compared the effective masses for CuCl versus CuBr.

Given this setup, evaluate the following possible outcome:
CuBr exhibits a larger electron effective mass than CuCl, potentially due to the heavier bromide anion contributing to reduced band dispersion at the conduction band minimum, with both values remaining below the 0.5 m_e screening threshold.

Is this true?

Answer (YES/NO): NO